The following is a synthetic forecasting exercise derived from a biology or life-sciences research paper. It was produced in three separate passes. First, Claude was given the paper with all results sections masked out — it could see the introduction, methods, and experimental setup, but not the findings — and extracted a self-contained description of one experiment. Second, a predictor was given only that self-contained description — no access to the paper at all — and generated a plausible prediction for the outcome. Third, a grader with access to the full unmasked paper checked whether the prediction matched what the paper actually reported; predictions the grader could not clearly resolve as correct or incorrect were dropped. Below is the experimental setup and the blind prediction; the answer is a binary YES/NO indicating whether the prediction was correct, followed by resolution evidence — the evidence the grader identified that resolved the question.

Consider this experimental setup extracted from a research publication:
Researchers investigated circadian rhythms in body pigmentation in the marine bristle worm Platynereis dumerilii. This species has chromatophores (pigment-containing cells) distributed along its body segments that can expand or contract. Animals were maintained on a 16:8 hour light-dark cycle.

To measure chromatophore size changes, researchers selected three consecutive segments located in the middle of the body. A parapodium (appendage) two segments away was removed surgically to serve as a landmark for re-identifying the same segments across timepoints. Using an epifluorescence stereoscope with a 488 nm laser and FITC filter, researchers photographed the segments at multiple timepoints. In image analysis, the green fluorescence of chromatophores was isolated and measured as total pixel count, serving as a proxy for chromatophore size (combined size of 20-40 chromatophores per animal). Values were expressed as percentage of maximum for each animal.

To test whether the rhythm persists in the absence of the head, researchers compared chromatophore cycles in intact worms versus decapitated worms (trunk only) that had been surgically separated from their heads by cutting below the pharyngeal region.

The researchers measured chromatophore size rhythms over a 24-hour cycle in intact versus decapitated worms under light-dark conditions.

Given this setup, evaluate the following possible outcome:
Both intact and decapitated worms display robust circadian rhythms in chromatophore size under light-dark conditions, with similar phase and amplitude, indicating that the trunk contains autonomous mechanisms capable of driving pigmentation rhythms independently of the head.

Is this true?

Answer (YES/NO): NO